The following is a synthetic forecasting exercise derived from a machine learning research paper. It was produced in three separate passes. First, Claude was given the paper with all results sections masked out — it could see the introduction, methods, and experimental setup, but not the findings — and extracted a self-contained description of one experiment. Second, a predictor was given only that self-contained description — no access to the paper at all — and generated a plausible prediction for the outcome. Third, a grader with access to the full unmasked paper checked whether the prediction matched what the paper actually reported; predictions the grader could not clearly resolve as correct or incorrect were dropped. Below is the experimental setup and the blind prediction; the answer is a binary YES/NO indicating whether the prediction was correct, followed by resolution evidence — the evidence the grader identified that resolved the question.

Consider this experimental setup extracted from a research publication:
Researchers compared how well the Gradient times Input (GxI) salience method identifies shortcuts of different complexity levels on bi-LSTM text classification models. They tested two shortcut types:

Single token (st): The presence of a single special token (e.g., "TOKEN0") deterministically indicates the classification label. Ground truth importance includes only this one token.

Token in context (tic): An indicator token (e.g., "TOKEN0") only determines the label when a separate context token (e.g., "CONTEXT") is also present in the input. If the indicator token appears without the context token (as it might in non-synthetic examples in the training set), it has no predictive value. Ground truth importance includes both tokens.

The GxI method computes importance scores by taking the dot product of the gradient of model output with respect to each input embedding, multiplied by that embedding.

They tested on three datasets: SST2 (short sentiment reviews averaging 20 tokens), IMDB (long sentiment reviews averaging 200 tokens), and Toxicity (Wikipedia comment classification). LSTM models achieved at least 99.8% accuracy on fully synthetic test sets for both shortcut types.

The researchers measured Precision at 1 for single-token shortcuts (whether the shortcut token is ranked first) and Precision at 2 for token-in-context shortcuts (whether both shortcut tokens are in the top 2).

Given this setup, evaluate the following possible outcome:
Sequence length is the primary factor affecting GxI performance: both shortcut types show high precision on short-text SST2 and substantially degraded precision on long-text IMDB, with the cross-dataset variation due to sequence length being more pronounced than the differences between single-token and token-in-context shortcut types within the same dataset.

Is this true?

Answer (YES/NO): NO